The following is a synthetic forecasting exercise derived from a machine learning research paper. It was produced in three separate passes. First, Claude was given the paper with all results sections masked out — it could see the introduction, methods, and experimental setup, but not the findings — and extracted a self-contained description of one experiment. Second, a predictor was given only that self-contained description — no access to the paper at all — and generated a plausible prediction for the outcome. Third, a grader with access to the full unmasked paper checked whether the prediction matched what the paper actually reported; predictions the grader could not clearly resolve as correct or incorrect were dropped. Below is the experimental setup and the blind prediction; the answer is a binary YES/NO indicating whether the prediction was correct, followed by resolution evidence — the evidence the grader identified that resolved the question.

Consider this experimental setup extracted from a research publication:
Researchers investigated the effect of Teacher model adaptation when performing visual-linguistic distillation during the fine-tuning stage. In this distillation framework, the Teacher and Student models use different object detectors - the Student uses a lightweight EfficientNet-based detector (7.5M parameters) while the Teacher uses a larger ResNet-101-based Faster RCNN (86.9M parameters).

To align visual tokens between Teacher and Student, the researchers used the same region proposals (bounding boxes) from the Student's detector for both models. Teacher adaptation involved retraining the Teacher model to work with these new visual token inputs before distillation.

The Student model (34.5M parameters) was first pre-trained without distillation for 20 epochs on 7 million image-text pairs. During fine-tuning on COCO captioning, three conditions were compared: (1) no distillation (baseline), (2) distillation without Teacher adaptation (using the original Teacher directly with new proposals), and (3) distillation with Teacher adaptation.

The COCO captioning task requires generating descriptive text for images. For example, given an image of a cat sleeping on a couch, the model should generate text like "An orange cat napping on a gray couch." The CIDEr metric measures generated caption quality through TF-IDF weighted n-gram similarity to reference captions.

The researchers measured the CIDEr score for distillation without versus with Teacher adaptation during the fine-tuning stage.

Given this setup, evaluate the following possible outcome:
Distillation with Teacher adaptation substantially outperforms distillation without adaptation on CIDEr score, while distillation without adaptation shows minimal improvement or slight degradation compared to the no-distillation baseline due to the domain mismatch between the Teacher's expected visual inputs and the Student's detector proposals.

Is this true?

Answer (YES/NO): NO